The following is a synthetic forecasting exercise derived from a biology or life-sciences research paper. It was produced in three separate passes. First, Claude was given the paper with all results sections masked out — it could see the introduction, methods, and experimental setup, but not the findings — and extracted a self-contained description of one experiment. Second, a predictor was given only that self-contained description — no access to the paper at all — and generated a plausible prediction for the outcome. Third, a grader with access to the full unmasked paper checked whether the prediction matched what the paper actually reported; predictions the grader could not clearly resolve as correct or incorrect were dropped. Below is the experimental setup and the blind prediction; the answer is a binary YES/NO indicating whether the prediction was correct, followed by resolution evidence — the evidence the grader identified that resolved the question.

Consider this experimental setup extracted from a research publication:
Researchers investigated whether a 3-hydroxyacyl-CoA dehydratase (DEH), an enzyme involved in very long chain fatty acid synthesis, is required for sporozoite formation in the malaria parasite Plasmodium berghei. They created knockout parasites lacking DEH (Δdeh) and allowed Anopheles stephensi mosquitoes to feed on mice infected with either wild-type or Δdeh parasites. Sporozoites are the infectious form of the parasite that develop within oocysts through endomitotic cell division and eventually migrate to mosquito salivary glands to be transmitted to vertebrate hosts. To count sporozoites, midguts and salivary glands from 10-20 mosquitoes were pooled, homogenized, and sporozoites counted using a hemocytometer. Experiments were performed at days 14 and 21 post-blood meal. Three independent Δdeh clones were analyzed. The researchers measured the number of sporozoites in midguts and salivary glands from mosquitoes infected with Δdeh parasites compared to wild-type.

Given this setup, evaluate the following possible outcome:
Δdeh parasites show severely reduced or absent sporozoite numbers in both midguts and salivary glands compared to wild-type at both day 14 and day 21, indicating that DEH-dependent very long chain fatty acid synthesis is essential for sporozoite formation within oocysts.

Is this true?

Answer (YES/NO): YES